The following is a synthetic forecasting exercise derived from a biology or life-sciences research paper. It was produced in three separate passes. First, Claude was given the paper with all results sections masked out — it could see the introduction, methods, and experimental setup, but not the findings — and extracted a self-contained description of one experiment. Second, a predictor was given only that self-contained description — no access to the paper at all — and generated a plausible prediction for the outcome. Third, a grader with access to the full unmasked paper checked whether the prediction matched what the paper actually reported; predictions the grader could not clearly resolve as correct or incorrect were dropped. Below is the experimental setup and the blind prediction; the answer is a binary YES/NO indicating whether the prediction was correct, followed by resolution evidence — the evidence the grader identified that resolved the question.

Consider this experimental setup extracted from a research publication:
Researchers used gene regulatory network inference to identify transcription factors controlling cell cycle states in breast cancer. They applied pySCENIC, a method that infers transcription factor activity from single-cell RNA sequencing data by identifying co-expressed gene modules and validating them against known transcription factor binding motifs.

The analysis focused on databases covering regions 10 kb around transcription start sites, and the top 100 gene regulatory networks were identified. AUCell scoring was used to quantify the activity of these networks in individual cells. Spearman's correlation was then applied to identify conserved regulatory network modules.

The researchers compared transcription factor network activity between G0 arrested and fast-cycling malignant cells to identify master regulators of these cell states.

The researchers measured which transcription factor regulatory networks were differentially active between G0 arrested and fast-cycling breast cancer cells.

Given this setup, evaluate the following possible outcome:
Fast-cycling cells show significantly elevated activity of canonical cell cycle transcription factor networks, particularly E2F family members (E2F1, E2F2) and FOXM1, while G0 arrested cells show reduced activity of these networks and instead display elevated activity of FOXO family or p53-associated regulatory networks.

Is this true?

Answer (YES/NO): NO